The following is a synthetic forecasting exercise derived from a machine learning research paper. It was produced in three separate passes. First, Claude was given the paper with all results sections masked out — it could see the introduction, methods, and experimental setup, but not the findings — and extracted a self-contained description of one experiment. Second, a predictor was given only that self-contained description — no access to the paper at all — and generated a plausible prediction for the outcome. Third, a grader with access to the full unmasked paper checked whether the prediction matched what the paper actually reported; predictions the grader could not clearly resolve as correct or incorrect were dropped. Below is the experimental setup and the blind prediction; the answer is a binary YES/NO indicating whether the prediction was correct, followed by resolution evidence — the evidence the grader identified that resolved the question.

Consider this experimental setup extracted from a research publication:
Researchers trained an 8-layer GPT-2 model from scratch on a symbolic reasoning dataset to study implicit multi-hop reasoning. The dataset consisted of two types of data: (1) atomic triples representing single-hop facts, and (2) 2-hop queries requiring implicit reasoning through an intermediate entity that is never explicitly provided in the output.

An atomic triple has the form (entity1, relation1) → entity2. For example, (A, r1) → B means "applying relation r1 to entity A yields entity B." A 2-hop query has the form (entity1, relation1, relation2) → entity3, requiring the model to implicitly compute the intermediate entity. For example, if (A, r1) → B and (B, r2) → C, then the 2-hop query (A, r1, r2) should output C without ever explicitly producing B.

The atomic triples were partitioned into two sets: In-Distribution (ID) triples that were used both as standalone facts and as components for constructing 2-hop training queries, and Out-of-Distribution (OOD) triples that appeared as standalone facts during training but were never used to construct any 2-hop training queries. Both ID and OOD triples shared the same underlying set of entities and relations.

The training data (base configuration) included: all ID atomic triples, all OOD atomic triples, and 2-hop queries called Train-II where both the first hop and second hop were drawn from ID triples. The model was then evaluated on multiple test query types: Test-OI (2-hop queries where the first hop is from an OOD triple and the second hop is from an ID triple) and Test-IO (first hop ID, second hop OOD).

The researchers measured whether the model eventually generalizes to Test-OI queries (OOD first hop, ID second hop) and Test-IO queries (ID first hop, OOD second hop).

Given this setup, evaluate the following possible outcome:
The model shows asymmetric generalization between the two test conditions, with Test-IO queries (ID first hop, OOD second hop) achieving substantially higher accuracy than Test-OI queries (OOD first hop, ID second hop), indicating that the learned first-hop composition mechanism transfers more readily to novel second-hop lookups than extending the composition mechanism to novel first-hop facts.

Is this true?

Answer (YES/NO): NO